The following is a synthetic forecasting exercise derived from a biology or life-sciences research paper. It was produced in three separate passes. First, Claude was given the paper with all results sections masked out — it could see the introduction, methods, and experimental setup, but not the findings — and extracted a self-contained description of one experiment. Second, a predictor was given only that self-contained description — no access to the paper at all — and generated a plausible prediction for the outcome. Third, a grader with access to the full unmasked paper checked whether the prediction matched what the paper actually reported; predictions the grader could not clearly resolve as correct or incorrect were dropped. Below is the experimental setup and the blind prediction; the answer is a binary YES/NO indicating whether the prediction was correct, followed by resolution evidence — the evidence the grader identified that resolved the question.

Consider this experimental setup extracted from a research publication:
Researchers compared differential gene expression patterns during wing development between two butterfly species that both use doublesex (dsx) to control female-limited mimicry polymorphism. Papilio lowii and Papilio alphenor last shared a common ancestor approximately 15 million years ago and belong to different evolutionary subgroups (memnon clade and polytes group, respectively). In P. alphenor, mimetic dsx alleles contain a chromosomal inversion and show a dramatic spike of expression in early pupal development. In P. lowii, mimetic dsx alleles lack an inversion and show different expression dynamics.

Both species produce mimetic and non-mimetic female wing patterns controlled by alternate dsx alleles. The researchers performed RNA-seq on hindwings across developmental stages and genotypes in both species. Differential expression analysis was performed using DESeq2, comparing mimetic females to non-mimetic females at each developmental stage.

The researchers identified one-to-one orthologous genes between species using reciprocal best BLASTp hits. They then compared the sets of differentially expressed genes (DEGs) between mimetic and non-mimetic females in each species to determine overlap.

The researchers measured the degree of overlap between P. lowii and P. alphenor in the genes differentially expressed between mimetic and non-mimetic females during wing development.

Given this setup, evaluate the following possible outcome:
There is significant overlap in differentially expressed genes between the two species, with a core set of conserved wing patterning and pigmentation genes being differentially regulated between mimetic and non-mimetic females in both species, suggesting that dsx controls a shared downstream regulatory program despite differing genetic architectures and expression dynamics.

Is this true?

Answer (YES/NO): NO